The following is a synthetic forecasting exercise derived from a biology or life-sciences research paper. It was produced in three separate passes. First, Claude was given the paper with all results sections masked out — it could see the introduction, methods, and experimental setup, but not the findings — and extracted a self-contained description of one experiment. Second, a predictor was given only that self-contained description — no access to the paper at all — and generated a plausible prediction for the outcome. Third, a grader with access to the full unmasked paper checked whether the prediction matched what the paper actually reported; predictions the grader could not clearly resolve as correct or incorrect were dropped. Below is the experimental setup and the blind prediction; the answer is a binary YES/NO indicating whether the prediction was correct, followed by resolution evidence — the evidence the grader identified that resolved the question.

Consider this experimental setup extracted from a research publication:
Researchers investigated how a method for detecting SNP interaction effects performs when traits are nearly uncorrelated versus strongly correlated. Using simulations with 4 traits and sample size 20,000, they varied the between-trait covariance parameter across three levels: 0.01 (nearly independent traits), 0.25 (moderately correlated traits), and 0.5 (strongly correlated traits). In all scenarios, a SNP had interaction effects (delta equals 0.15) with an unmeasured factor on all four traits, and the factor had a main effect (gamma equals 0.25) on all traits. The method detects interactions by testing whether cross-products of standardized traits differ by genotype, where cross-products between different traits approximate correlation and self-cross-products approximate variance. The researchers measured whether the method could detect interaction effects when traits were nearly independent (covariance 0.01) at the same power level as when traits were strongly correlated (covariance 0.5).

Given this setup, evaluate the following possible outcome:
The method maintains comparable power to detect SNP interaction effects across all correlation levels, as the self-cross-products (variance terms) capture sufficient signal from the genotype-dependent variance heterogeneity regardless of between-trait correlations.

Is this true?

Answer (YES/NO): NO